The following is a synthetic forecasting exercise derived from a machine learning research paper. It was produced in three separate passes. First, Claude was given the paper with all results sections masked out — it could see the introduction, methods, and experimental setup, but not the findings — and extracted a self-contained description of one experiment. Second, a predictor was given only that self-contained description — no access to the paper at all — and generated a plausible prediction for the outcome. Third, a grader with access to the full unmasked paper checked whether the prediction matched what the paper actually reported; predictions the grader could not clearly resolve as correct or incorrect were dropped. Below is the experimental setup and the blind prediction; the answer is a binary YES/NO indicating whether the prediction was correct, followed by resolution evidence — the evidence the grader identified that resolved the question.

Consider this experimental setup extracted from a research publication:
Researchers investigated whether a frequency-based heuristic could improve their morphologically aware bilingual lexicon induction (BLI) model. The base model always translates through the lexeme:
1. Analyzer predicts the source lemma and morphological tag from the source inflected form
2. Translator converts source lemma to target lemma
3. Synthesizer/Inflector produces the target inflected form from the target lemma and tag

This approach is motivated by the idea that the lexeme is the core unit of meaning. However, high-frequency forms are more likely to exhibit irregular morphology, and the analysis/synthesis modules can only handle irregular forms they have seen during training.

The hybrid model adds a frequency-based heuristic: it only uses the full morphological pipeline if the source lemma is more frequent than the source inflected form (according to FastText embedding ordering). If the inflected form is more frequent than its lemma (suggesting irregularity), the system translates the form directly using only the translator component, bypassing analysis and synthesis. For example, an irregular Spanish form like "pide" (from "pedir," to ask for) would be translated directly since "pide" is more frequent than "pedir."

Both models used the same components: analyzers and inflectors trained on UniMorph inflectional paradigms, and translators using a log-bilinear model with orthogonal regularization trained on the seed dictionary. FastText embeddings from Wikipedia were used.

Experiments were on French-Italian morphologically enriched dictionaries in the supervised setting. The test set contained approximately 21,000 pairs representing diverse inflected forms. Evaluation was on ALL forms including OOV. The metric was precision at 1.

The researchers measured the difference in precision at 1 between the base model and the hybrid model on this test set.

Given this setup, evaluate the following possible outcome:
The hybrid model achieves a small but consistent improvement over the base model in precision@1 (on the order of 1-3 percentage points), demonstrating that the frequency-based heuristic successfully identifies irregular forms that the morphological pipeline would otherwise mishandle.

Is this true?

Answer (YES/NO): YES